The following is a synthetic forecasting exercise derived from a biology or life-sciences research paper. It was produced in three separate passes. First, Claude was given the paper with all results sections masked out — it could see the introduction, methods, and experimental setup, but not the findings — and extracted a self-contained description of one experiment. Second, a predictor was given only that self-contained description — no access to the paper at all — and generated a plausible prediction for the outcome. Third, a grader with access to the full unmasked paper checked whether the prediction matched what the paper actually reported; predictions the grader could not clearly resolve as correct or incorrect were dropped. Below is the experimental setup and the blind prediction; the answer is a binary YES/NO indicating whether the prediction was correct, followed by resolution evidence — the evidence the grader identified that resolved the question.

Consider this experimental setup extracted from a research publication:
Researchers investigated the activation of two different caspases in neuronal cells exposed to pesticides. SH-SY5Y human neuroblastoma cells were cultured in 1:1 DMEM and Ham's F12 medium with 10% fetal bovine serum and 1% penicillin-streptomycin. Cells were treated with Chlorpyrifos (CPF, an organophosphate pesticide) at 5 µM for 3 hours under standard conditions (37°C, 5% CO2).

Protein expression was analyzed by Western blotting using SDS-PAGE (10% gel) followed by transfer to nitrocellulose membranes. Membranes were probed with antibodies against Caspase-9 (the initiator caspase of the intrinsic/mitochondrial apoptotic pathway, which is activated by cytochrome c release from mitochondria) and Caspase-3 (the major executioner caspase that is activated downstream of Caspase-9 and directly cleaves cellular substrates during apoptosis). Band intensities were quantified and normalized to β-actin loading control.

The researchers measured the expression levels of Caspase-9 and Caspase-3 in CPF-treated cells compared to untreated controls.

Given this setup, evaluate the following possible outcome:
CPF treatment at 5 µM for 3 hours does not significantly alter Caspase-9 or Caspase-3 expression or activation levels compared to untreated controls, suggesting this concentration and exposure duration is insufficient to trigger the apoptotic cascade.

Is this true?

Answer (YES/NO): NO